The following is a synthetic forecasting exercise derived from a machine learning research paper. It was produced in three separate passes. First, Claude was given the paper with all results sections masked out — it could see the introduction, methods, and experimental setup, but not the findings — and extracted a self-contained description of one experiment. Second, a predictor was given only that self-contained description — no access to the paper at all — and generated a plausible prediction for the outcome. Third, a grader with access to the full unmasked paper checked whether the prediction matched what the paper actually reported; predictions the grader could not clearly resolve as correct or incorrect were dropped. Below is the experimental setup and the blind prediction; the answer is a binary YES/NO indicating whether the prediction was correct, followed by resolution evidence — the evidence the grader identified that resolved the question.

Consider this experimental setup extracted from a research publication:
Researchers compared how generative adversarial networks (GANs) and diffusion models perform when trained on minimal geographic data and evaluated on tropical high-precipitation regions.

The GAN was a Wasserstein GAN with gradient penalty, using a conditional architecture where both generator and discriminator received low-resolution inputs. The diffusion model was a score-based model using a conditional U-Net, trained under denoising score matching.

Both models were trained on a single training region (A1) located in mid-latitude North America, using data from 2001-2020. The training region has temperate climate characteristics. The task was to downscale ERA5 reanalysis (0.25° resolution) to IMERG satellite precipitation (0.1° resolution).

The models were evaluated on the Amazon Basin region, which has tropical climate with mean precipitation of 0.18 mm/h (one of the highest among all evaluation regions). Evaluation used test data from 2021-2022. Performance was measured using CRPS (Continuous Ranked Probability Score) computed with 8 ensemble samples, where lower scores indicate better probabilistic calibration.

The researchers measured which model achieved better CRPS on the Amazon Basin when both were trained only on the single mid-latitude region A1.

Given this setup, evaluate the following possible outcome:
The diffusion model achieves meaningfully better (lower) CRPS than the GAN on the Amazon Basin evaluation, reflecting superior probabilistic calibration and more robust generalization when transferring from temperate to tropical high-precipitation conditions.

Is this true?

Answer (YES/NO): YES